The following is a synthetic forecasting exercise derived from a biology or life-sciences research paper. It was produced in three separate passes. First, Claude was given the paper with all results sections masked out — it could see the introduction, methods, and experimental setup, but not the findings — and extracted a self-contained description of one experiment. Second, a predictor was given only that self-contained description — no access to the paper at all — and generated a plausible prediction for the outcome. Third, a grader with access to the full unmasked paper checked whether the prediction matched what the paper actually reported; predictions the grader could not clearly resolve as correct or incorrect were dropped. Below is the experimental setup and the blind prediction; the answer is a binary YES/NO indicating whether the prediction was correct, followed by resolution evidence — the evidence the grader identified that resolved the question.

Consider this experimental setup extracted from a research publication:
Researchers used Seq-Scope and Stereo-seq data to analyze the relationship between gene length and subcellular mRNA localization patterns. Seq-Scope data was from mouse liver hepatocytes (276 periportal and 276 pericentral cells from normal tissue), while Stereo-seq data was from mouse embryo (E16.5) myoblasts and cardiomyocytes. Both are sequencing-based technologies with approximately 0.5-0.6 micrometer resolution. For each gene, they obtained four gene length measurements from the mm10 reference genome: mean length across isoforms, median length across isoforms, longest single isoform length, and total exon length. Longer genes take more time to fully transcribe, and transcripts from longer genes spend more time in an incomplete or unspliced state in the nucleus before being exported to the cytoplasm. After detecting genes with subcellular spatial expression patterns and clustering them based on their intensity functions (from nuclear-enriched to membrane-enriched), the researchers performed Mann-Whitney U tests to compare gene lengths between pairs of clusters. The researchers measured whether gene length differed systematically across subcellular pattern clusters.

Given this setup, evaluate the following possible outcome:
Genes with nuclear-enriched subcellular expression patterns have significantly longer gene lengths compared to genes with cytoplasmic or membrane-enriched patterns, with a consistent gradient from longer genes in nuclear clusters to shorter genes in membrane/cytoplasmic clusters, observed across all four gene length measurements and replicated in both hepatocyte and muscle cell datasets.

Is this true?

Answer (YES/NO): NO